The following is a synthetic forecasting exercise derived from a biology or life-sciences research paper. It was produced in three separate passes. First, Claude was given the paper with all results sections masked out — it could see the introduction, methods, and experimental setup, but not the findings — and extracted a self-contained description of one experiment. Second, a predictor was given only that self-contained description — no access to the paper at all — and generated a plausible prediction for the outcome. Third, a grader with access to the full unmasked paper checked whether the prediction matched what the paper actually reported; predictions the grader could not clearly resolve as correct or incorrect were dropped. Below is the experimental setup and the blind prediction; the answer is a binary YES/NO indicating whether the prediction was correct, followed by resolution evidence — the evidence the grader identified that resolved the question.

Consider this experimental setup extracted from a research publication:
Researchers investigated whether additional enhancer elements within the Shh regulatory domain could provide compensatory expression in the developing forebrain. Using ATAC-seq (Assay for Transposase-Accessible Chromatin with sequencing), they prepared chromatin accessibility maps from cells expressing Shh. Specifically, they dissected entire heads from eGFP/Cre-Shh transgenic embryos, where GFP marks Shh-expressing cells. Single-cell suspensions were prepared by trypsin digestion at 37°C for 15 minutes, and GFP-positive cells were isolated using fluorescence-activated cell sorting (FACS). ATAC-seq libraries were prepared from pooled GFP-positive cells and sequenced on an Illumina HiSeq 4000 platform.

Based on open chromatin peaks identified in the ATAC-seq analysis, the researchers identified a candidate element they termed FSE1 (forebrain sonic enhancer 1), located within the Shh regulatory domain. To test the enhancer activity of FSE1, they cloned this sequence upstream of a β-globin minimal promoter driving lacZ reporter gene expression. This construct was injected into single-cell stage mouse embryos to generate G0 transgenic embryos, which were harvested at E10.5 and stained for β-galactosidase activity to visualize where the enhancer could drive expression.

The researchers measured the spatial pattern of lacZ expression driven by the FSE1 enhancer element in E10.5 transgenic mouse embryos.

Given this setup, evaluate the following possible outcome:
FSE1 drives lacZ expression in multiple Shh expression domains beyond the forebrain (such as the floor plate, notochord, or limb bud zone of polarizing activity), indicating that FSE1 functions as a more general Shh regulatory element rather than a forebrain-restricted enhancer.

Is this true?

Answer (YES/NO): YES